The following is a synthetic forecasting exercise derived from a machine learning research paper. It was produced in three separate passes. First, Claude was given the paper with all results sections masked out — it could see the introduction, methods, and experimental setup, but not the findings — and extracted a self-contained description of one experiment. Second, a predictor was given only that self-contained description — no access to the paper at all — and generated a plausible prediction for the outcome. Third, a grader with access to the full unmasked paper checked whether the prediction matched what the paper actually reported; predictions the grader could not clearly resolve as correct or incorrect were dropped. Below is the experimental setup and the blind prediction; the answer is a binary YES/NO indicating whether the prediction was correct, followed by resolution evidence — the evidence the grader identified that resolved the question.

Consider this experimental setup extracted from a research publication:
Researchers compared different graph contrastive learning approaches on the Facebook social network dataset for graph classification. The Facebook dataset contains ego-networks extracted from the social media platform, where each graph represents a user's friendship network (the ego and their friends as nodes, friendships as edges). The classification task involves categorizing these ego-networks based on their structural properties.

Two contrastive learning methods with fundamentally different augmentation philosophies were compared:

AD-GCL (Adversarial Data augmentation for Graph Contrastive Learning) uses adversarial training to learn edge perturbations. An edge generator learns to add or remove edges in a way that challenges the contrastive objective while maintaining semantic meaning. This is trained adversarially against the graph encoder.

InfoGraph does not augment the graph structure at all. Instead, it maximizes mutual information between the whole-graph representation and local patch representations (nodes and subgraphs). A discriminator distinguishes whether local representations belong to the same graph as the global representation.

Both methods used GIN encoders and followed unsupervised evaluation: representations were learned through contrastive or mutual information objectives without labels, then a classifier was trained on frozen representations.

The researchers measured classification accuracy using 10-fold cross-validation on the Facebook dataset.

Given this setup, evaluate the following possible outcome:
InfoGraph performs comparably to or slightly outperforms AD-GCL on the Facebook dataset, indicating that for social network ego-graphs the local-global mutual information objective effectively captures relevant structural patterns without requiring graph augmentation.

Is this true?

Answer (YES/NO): NO